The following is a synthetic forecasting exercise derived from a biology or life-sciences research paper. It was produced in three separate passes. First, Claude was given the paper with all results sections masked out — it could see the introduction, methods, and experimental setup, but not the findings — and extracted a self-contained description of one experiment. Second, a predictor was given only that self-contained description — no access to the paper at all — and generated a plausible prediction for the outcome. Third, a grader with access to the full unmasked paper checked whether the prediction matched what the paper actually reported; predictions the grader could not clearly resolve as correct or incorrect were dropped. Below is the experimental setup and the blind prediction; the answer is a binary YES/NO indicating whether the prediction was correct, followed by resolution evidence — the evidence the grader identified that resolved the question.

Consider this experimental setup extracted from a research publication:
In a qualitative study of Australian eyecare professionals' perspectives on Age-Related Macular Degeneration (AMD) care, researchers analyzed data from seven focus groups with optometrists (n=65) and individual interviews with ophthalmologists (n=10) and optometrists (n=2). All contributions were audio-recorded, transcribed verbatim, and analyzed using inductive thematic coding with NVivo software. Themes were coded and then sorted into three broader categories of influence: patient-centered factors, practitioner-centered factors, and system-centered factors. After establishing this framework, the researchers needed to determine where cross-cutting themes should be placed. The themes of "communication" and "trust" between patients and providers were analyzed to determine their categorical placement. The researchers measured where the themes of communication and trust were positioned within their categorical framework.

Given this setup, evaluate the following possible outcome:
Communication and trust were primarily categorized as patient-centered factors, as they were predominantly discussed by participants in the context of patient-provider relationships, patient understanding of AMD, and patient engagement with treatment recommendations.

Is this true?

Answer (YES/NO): NO